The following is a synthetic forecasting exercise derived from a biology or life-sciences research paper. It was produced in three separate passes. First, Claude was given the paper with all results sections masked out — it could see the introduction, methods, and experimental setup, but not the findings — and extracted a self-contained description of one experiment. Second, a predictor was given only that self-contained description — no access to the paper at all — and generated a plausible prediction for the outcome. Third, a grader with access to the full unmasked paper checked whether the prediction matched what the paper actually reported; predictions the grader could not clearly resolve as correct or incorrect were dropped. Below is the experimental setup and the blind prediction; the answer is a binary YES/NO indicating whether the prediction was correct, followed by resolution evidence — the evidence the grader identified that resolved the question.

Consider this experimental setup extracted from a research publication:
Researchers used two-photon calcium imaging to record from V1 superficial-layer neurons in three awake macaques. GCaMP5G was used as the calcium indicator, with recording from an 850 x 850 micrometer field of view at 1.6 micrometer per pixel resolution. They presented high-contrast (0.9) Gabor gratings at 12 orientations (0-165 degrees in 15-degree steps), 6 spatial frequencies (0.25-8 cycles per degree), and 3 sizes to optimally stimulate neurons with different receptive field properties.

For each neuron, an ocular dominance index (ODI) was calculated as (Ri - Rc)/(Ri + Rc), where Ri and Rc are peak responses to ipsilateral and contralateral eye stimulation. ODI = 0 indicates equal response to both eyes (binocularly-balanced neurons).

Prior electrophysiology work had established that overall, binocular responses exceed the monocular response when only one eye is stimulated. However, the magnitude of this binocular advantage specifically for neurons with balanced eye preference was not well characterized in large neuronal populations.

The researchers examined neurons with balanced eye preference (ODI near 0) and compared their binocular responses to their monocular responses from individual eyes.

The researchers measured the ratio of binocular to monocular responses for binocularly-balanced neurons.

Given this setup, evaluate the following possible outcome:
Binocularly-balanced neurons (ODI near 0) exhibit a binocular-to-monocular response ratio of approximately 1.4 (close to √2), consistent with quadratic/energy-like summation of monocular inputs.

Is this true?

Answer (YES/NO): YES